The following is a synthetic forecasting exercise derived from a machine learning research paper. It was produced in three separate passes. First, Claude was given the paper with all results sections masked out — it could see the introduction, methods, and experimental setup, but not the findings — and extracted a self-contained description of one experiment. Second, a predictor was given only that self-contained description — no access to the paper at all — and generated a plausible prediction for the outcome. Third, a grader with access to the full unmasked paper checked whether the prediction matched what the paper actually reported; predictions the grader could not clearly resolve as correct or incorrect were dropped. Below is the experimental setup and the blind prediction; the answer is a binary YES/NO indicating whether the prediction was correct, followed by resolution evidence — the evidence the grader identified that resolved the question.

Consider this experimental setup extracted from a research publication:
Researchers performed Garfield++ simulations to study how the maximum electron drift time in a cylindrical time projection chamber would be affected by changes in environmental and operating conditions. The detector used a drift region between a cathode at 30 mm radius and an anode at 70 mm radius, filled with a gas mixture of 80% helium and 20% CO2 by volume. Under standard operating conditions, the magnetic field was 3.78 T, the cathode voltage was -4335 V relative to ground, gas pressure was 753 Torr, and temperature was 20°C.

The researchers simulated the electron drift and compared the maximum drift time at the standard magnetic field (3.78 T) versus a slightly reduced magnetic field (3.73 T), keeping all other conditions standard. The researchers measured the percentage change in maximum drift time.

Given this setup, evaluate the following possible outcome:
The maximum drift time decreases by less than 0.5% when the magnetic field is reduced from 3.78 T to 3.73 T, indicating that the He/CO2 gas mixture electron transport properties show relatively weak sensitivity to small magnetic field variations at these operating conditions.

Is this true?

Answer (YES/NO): NO